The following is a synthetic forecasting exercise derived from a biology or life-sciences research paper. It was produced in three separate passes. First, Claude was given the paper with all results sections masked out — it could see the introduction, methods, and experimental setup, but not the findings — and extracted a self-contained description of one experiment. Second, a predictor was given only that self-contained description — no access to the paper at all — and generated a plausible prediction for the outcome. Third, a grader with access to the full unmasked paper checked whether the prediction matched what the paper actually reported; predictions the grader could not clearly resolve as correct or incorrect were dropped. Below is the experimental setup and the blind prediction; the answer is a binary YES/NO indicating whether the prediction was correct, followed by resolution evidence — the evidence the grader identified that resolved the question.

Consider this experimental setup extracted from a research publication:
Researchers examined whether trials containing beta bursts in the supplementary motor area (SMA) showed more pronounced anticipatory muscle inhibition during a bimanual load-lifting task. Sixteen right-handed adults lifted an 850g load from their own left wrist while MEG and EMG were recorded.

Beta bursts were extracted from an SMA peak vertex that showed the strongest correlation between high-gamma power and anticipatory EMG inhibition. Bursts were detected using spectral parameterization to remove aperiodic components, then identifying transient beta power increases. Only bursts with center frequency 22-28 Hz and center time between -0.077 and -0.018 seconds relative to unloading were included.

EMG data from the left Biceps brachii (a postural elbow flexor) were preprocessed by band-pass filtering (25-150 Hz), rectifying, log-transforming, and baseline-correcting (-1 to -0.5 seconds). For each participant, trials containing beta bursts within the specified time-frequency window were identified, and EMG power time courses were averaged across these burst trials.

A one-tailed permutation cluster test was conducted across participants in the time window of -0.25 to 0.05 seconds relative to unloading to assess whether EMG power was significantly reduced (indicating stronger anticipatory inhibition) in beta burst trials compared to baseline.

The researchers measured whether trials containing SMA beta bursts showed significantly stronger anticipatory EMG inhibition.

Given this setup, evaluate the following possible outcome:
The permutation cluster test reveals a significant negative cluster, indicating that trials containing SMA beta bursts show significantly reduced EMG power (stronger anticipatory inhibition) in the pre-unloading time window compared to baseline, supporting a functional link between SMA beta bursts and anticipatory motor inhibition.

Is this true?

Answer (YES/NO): YES